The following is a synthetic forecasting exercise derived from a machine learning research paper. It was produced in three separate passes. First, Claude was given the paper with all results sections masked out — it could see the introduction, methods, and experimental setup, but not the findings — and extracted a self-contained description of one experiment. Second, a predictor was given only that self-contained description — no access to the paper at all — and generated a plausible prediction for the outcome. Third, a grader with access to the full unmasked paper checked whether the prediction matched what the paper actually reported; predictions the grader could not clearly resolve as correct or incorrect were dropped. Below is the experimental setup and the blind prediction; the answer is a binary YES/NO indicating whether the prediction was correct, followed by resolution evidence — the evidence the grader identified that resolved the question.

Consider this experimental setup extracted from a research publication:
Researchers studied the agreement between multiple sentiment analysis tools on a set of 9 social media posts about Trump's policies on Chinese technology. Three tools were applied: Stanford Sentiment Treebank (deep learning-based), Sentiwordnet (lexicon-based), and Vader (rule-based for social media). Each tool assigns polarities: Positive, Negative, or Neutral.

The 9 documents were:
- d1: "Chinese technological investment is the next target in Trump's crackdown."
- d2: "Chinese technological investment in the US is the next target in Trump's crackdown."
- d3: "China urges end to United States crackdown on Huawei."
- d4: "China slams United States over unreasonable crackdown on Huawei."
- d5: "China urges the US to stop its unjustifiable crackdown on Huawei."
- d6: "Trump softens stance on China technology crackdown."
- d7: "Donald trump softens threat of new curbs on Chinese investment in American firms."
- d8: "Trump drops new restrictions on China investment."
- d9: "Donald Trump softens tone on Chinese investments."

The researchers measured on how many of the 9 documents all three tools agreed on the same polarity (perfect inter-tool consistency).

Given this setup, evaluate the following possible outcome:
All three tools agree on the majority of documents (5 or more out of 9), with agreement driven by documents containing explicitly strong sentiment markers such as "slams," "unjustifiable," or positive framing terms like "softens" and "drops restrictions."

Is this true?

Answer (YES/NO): NO